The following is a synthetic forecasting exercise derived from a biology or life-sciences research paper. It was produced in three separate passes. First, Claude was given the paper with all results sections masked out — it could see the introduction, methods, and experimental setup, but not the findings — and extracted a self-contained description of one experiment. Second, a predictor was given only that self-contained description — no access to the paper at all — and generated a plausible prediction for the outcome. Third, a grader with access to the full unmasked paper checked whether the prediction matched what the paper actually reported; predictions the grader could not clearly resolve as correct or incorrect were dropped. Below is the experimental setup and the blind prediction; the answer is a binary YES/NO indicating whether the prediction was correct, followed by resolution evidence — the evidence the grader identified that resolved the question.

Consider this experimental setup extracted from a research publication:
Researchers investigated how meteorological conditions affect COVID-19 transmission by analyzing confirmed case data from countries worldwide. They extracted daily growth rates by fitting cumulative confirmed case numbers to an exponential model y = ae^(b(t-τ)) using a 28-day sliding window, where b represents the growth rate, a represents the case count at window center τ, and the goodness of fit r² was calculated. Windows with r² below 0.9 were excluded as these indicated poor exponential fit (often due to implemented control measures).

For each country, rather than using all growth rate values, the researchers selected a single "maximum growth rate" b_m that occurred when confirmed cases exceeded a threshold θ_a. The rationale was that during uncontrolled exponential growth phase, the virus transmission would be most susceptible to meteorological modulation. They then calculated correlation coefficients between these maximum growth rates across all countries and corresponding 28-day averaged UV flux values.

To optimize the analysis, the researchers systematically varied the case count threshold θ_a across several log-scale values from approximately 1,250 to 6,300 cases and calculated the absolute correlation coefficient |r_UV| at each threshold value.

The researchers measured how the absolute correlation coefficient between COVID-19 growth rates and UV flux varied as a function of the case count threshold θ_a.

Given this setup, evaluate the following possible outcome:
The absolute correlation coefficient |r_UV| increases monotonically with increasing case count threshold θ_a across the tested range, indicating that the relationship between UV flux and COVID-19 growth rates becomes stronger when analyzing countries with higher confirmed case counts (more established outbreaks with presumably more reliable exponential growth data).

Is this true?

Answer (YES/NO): NO